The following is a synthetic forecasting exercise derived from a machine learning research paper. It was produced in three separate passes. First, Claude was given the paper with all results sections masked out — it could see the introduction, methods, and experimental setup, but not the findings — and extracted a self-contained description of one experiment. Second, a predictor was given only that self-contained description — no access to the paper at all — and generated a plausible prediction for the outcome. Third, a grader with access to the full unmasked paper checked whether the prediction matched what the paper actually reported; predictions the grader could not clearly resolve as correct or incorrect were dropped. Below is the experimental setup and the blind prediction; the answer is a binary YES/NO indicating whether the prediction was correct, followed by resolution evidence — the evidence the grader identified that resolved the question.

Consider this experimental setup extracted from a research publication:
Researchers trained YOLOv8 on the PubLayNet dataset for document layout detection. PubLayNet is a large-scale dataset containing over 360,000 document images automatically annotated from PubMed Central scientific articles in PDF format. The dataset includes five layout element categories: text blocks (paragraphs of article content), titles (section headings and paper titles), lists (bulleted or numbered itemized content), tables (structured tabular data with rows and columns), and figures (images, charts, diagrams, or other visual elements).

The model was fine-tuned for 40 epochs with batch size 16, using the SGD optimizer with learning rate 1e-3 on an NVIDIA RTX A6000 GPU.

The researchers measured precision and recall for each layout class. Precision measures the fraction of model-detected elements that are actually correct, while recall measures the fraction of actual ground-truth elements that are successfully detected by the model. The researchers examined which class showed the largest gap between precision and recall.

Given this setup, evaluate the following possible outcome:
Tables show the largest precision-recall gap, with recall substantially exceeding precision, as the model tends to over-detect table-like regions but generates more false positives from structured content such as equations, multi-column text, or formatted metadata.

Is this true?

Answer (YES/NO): NO